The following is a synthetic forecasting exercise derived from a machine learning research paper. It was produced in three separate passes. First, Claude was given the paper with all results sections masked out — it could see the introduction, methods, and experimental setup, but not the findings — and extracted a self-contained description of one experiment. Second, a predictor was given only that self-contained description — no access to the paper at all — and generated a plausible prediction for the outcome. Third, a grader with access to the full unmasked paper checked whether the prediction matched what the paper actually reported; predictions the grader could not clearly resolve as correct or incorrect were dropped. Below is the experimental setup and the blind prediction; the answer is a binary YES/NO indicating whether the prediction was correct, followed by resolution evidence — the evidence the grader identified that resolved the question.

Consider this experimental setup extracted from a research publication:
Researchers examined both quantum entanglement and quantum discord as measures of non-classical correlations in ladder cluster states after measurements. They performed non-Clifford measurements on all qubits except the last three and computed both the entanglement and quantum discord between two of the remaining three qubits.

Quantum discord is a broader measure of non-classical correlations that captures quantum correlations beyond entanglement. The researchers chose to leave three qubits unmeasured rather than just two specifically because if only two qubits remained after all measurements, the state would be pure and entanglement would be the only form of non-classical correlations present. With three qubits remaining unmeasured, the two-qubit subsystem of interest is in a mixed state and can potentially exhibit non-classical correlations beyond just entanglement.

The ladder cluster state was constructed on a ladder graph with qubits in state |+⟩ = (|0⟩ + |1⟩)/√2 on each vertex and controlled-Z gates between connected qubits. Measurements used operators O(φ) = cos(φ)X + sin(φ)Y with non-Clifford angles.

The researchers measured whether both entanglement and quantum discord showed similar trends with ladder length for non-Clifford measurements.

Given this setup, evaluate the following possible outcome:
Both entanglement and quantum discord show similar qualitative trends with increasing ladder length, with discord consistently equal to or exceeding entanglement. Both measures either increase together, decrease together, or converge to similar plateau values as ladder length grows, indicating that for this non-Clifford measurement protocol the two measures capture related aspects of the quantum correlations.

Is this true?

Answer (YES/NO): NO